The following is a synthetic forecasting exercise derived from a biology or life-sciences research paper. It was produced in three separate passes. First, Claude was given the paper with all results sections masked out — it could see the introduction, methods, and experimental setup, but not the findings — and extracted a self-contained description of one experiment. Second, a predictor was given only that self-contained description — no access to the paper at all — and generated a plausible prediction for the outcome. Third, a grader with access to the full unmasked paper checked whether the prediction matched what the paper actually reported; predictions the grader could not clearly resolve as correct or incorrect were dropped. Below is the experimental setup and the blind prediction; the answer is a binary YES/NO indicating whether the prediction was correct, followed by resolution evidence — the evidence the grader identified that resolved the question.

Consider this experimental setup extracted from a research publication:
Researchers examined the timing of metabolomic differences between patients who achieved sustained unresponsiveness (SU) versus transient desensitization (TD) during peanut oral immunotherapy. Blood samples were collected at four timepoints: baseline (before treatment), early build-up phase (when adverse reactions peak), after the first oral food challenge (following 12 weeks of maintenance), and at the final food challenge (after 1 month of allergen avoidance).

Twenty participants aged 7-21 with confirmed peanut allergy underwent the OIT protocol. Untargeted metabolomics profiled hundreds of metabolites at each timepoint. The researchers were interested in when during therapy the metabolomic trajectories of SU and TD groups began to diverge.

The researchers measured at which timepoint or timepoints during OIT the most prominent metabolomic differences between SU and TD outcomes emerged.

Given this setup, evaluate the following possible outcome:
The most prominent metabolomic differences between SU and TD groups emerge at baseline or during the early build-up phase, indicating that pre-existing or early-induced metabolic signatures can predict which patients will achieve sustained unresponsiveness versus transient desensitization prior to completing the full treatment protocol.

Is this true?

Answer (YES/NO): YES